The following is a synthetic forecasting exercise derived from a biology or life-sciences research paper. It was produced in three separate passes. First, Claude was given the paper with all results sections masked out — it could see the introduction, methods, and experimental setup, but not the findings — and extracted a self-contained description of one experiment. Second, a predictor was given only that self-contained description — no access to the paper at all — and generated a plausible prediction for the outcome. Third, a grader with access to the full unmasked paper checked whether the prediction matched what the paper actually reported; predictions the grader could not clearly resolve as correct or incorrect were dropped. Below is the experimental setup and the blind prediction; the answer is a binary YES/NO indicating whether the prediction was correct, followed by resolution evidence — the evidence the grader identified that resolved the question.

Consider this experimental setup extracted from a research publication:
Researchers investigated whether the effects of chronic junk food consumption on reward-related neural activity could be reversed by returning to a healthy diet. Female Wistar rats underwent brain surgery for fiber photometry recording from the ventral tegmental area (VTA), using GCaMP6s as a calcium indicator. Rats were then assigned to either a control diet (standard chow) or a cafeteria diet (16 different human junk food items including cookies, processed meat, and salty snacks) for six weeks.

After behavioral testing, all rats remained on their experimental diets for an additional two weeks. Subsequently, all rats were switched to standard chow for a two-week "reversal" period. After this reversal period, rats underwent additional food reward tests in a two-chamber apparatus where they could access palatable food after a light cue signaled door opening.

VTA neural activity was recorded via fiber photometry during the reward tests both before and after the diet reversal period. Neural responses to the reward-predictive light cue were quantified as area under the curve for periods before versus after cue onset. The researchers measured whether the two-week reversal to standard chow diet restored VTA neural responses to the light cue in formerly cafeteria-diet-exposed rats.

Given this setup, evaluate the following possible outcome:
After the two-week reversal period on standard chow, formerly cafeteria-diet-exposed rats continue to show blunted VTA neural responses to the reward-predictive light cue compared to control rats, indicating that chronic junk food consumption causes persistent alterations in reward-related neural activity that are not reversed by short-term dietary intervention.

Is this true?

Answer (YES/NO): YES